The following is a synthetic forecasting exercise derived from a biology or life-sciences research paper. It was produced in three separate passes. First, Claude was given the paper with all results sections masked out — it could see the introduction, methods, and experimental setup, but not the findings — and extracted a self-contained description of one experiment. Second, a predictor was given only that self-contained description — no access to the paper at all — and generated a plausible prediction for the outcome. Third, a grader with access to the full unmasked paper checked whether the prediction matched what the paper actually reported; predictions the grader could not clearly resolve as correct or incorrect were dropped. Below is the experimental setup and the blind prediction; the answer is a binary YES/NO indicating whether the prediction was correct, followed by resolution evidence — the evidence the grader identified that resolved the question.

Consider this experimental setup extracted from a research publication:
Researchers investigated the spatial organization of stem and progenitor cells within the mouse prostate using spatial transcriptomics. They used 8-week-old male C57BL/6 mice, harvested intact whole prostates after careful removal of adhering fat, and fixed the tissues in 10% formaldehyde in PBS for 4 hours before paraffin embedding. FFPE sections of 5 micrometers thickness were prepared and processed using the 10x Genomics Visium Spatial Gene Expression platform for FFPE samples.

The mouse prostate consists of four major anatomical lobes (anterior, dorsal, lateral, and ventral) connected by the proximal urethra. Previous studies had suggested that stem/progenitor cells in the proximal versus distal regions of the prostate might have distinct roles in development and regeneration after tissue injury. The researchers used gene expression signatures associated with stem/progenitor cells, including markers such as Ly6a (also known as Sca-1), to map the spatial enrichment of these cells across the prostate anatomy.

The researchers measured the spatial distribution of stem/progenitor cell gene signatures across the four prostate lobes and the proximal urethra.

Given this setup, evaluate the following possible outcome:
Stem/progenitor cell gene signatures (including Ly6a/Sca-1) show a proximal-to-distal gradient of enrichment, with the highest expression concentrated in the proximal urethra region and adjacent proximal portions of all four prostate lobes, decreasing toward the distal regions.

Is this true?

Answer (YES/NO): NO